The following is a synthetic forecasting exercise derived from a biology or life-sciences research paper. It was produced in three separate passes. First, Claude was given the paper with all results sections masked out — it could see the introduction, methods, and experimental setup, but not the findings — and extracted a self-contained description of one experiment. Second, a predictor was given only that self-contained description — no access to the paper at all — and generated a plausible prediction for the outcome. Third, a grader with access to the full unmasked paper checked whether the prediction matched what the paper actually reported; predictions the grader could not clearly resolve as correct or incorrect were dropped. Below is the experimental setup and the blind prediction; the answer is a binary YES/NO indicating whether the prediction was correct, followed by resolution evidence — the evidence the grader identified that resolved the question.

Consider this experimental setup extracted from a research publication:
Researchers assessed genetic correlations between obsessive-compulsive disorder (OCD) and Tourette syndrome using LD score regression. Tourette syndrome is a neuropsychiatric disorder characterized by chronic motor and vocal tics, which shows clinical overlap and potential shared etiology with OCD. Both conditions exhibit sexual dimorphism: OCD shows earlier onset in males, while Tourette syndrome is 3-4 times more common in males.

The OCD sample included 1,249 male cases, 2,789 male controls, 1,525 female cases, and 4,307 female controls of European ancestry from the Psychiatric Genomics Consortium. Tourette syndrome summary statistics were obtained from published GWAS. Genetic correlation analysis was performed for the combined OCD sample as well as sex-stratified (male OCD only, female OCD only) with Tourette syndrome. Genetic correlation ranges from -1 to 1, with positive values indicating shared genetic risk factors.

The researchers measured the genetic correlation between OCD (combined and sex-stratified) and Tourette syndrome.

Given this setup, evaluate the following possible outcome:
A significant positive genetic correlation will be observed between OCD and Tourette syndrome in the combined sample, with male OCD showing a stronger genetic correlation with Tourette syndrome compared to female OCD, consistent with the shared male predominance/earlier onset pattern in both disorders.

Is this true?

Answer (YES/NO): NO